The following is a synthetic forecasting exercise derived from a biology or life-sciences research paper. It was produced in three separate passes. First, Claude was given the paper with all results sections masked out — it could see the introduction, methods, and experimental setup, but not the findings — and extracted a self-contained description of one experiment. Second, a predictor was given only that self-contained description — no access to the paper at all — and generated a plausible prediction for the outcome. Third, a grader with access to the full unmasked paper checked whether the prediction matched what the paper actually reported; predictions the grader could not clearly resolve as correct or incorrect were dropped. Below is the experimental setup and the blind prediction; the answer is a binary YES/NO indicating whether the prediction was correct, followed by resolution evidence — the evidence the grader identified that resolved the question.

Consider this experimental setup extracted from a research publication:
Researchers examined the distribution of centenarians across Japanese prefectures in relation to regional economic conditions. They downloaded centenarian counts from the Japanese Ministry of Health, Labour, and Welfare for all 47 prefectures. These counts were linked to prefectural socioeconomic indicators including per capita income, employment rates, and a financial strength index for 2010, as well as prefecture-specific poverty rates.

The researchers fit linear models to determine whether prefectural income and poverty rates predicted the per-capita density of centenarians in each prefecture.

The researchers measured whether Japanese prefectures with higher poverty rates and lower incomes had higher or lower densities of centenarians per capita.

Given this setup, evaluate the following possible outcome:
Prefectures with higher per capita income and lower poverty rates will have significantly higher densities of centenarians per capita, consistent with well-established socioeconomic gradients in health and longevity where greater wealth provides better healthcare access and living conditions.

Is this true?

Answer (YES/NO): NO